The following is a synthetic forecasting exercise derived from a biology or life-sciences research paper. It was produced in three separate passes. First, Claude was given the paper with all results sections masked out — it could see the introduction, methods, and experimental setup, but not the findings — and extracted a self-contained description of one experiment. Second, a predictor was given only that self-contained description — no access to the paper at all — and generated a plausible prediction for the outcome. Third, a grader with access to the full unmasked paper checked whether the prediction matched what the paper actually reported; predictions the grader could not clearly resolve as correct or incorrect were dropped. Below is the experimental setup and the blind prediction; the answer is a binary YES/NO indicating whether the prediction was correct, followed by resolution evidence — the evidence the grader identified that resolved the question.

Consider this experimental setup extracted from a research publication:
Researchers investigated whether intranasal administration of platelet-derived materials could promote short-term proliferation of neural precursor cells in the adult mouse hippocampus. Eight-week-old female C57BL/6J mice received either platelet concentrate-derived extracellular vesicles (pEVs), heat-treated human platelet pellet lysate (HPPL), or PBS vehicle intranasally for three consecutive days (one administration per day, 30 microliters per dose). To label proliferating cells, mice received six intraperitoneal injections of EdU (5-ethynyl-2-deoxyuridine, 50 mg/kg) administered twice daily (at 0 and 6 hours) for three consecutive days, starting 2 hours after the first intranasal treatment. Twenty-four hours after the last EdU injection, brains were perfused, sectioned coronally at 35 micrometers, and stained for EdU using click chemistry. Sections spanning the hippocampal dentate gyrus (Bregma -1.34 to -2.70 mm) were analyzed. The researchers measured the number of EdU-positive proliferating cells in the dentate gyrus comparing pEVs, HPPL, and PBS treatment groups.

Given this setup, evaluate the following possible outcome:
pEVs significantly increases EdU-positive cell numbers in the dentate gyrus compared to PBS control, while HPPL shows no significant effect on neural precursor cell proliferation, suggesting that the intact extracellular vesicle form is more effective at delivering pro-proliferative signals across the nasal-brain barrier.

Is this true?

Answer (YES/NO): YES